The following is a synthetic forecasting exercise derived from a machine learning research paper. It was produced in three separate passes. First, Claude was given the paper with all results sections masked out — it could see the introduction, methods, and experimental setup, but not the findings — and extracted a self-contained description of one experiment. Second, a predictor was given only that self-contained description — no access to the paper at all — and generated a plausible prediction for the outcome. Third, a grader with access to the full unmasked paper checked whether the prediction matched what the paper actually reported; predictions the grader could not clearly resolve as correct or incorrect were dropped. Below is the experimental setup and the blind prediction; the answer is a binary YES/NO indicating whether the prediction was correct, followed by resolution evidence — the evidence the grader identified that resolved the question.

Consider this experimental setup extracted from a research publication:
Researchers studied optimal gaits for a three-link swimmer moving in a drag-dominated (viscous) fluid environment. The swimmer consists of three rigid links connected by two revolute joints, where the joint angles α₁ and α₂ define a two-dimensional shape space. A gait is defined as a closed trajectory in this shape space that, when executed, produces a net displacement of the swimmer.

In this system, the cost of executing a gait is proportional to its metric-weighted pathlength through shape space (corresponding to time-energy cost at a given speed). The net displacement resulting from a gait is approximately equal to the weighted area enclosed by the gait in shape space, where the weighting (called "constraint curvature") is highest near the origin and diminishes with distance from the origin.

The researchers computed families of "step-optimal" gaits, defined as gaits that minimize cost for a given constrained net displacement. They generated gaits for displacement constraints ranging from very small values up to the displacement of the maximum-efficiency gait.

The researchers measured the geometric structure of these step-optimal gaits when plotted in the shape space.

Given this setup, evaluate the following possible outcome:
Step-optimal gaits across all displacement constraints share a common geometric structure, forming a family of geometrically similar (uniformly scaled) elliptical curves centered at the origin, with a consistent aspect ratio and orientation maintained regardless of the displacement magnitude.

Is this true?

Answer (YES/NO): NO